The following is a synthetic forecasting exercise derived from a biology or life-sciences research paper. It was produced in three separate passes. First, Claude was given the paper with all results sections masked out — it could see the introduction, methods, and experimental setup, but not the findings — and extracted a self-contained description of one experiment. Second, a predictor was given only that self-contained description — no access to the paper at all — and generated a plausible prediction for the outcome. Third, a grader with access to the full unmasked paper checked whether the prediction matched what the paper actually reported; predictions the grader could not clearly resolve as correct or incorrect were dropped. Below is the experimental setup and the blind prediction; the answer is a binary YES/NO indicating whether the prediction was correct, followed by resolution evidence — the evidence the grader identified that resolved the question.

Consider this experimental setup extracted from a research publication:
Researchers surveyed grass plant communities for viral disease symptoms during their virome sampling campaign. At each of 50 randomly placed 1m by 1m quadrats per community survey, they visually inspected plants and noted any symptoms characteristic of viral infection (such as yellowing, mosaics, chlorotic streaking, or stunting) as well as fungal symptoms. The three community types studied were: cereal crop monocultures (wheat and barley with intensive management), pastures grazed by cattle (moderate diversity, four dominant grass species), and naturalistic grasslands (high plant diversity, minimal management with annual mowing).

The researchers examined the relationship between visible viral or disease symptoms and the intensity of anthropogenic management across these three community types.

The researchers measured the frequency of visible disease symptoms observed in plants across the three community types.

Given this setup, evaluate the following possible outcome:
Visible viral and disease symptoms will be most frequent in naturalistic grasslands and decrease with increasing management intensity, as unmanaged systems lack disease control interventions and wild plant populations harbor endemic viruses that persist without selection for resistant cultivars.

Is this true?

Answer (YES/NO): NO